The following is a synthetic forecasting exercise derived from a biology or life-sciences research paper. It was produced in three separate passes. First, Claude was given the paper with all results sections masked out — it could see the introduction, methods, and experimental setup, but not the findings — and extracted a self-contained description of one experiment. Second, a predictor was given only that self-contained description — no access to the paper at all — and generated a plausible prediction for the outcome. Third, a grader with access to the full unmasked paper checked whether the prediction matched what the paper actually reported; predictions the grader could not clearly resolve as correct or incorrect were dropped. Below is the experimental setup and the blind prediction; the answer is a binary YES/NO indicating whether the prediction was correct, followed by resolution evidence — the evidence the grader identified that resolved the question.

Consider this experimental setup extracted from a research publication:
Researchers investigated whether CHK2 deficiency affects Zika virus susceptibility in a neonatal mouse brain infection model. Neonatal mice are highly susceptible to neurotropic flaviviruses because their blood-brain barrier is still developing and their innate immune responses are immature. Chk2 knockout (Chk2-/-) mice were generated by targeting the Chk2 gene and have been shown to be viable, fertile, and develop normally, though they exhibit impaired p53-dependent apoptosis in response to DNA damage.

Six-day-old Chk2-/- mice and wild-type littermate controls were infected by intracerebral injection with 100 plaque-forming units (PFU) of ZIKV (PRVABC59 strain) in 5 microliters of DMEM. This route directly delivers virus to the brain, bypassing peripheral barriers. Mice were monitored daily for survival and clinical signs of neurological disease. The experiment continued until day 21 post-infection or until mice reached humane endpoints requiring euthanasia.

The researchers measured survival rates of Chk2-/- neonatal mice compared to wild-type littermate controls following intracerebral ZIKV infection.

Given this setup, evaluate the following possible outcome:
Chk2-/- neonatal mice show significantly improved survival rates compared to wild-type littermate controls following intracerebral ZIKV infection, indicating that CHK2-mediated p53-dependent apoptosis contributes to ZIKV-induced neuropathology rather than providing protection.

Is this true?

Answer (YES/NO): NO